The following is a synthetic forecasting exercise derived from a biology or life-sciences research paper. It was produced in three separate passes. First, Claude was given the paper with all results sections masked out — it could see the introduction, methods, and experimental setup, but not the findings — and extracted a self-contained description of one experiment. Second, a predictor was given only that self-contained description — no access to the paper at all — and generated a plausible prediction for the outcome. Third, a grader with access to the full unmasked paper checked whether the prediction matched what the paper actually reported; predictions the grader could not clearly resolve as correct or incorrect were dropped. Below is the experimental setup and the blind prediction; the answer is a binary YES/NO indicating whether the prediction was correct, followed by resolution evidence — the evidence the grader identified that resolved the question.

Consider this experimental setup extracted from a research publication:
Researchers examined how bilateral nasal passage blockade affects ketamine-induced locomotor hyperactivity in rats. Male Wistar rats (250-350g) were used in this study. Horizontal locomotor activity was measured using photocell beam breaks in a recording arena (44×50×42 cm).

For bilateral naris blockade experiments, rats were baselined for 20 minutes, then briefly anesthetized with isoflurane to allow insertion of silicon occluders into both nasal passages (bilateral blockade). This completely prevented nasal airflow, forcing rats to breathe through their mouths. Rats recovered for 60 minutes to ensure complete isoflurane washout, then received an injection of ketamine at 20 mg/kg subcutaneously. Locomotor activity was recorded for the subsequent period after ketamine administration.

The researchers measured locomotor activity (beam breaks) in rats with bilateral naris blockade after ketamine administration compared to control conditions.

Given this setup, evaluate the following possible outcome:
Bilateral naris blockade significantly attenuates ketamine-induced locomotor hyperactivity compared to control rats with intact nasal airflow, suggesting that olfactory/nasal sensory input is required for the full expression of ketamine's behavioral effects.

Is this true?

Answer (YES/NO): YES